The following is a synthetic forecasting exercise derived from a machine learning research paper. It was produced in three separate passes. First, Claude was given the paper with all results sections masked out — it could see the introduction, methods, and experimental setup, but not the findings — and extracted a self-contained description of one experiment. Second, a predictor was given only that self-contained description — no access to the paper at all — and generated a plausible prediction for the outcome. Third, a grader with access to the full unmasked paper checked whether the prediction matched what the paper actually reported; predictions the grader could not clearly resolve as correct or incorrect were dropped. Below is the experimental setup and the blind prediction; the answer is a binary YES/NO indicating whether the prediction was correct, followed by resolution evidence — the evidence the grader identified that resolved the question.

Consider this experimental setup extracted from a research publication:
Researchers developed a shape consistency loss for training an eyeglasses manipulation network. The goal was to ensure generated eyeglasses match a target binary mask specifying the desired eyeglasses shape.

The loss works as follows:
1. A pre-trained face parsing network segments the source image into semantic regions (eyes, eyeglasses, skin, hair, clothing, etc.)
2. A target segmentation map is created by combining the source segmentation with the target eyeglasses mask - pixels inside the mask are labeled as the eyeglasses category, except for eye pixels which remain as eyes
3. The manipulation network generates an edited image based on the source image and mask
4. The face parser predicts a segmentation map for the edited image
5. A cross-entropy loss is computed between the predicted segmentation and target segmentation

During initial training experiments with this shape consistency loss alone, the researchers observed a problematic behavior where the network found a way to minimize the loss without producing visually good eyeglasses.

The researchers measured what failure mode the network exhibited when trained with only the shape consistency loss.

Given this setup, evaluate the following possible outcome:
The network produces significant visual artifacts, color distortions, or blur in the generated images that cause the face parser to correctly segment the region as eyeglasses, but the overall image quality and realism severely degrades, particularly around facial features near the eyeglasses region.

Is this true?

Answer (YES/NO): NO